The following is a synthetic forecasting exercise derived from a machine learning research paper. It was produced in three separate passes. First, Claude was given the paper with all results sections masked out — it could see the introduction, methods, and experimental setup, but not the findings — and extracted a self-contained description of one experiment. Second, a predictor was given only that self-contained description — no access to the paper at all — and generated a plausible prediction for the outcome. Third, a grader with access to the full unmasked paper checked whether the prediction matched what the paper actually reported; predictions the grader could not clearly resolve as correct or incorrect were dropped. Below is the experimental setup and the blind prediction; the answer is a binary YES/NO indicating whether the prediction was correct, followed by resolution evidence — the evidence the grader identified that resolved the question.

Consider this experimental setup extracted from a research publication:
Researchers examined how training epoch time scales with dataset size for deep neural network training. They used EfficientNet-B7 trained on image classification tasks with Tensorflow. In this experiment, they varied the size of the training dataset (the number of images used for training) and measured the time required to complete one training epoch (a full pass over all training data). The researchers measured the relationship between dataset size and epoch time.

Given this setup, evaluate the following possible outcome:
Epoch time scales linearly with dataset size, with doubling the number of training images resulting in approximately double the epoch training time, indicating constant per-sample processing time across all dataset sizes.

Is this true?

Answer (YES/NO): YES